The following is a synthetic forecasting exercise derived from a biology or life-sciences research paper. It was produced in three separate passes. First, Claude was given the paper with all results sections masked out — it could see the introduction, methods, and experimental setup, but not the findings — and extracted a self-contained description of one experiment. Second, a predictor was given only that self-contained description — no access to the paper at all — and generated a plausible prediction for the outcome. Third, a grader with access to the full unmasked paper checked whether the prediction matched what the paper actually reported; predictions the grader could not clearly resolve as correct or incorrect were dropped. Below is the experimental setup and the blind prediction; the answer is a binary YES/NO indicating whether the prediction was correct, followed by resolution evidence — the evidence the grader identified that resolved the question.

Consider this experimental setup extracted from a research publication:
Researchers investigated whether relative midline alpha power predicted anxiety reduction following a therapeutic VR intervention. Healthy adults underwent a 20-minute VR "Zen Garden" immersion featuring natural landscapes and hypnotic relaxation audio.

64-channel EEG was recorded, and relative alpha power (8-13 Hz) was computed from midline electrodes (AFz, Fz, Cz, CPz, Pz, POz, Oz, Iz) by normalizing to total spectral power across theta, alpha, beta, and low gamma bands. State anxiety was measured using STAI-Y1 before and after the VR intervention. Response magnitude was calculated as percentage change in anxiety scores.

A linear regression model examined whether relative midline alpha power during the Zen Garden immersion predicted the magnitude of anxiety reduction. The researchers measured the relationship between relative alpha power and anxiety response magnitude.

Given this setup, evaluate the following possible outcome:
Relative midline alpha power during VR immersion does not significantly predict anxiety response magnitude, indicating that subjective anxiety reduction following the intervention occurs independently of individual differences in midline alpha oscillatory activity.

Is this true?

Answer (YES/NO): YES